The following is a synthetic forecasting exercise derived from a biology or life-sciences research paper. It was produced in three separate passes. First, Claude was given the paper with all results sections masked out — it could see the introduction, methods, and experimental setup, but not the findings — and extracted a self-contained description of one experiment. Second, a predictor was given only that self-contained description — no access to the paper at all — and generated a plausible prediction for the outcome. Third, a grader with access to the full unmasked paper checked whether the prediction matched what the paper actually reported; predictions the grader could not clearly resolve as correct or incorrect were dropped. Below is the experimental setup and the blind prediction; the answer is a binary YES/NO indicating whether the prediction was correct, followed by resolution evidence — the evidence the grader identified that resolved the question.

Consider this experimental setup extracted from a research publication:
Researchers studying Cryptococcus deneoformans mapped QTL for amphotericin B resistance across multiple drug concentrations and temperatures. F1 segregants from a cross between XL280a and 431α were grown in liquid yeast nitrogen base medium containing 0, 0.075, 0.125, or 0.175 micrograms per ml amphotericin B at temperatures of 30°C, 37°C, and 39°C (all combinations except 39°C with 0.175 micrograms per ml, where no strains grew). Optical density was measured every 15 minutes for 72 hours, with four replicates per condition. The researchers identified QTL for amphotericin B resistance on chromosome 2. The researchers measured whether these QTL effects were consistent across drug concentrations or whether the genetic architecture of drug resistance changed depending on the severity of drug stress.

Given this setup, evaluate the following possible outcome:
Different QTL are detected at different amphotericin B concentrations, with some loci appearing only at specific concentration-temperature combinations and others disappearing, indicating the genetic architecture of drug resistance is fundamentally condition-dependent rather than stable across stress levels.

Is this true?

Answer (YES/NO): YES